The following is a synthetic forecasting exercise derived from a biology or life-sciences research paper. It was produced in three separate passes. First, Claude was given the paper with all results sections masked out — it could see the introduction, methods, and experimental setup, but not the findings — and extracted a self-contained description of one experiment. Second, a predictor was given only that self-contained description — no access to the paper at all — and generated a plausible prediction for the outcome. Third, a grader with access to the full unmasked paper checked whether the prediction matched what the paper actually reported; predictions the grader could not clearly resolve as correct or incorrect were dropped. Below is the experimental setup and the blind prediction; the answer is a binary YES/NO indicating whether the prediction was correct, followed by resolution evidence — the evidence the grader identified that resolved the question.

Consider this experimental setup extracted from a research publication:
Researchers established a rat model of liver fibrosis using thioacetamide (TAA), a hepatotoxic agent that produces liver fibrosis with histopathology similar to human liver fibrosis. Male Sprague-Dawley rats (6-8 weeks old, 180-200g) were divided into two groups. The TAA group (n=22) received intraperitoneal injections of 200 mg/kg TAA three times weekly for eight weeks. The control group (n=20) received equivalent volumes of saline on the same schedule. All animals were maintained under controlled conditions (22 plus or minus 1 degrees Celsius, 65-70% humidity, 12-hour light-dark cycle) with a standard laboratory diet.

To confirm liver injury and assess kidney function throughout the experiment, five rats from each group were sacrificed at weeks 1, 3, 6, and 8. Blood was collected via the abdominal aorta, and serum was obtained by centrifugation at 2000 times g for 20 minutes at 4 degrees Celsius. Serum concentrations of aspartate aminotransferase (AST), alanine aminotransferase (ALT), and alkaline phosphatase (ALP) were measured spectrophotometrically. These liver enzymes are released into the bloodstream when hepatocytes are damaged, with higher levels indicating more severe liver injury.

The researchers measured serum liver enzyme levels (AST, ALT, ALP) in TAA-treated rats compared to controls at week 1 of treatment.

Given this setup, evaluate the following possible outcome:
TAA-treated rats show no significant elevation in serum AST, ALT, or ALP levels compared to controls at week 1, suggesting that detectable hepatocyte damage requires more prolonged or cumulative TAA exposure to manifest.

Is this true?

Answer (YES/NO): YES